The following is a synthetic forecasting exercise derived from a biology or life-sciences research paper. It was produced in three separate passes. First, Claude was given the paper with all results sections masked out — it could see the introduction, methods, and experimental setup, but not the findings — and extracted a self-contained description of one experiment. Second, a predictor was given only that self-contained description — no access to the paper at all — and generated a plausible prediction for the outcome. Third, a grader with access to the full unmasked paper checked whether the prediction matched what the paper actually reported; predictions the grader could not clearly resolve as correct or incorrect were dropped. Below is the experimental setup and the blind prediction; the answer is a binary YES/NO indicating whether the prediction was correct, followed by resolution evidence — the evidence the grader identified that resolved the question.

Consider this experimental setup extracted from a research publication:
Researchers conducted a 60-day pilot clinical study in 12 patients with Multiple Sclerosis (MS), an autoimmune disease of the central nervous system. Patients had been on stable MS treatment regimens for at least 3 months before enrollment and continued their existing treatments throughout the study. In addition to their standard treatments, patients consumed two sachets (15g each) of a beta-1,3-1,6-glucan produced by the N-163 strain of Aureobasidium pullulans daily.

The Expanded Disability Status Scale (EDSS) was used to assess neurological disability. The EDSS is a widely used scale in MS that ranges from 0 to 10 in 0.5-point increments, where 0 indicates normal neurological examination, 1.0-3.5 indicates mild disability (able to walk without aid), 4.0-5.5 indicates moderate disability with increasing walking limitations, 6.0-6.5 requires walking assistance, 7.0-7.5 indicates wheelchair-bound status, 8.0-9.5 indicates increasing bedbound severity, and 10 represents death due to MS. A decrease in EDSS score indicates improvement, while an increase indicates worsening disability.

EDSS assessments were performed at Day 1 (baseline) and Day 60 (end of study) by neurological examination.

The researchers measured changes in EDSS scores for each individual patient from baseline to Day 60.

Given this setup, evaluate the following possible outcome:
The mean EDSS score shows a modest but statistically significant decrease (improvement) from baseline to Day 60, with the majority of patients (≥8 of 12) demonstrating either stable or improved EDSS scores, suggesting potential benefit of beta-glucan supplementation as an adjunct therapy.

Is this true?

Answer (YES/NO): NO